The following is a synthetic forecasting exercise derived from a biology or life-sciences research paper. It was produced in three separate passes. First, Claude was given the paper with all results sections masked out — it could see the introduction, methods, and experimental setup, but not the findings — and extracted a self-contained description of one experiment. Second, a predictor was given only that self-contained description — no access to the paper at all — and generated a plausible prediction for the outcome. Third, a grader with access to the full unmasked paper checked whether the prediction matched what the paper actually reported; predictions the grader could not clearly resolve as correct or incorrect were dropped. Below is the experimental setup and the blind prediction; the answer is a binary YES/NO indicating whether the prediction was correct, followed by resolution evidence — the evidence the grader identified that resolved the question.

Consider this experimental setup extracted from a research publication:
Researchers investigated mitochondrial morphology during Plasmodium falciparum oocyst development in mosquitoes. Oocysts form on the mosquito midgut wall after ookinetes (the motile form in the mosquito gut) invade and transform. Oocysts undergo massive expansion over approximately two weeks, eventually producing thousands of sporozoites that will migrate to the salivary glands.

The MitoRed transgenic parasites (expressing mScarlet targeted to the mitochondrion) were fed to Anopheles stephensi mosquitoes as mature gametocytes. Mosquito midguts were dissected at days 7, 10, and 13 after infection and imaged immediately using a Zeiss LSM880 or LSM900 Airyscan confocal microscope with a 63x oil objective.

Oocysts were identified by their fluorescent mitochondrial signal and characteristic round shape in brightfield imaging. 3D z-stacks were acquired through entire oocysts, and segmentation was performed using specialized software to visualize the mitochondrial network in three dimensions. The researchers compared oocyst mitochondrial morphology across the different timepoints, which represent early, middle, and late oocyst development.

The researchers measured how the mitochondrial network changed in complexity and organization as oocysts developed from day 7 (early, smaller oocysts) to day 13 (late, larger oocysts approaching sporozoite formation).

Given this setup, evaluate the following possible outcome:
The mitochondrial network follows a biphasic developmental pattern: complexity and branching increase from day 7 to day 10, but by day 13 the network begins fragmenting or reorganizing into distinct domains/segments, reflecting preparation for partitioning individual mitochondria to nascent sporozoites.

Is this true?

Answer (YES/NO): NO